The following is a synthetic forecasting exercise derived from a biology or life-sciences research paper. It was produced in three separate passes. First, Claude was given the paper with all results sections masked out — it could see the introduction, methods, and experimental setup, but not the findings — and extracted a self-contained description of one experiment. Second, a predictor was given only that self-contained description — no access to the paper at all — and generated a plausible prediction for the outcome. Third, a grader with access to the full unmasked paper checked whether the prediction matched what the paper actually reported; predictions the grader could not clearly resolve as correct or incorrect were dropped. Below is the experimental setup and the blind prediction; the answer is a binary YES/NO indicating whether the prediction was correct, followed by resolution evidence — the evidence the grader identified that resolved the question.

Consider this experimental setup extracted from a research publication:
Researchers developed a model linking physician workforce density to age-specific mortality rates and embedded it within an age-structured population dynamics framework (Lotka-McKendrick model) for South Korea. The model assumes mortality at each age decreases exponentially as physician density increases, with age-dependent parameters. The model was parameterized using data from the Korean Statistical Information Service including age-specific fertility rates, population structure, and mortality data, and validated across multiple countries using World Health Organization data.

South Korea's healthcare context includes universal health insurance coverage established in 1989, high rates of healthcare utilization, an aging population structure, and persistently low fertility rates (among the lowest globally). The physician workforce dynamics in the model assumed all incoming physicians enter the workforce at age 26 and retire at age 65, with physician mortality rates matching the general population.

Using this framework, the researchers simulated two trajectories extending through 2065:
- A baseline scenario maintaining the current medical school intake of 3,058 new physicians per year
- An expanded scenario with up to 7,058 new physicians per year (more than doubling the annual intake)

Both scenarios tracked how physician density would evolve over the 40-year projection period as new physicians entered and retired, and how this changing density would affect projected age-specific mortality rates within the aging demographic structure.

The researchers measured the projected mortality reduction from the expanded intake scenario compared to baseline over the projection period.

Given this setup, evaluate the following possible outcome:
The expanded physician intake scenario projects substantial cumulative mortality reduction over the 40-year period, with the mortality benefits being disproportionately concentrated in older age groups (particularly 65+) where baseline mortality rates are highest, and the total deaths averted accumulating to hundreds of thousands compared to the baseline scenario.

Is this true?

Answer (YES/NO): NO